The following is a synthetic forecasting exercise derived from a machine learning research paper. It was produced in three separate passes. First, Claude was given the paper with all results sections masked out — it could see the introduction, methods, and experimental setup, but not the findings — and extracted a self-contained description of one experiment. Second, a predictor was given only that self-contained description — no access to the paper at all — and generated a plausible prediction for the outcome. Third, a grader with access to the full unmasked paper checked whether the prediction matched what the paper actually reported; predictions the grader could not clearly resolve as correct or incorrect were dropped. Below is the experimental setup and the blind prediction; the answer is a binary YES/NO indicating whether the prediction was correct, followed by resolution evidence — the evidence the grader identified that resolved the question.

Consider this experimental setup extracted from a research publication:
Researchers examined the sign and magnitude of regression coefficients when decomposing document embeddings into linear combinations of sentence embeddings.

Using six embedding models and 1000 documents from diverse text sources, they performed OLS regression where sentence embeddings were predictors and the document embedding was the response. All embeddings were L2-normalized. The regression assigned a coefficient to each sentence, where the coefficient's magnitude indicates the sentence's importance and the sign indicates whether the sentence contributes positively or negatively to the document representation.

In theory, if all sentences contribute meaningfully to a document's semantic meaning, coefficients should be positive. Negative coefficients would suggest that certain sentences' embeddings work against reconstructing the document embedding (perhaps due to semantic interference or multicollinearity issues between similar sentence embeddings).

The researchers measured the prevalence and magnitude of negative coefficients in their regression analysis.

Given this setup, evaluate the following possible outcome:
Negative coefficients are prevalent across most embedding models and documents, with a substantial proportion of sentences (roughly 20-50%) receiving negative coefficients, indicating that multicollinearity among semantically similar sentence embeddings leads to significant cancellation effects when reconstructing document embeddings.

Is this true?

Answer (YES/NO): NO